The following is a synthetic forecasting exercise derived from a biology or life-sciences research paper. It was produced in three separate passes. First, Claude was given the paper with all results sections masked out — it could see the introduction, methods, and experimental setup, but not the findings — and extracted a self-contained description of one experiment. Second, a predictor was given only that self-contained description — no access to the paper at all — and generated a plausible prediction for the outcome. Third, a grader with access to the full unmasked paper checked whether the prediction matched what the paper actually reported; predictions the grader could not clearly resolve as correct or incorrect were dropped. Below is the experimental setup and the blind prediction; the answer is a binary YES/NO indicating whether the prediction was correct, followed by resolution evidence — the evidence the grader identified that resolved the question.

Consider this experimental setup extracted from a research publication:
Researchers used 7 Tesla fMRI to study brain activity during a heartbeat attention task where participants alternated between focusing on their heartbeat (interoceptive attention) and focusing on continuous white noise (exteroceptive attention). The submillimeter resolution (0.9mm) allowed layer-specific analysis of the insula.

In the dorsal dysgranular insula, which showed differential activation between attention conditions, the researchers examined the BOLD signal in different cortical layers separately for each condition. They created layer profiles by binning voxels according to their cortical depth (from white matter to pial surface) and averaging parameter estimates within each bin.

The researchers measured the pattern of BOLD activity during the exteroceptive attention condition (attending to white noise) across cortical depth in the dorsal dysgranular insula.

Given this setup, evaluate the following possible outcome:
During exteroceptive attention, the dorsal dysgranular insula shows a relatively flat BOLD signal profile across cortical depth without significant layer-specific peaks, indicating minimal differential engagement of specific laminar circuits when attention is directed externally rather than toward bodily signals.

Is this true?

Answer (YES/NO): YES